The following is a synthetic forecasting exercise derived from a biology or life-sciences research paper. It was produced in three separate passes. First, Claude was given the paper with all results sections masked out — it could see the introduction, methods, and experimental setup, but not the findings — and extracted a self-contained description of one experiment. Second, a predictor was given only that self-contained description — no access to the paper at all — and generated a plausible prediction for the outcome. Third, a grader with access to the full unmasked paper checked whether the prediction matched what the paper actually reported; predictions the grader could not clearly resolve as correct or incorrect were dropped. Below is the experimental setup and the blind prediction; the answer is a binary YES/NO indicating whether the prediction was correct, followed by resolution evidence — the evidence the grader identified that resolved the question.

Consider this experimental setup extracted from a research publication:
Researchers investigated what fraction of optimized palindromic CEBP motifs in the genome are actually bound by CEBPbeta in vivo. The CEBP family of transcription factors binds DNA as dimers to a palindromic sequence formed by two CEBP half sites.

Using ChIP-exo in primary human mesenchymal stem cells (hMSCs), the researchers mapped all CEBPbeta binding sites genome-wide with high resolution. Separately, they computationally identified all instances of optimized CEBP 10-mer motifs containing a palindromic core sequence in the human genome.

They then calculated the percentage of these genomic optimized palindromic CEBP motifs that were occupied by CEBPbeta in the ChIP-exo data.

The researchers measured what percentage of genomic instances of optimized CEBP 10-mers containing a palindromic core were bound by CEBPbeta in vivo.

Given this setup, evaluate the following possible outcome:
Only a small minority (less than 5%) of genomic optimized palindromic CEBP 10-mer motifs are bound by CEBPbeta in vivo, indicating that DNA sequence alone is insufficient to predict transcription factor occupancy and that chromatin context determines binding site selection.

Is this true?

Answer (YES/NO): NO